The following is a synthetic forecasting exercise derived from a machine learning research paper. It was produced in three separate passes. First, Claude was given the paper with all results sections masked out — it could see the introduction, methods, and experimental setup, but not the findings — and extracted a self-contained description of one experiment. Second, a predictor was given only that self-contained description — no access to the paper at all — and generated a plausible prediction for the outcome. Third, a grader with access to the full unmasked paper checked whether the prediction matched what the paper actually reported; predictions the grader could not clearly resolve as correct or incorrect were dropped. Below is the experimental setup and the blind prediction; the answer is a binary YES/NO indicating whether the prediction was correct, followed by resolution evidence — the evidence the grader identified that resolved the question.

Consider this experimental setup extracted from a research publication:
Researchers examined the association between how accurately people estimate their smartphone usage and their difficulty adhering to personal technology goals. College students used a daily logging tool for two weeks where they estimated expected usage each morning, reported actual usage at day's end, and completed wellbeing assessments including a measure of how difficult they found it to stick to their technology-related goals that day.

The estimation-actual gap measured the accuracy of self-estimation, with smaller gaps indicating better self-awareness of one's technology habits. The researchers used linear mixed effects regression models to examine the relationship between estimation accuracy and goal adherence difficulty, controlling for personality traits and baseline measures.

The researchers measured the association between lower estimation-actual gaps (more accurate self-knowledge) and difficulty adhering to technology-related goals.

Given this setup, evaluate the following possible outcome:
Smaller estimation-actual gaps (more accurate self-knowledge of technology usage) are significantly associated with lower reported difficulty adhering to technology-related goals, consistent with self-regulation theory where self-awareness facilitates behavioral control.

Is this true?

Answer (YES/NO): NO